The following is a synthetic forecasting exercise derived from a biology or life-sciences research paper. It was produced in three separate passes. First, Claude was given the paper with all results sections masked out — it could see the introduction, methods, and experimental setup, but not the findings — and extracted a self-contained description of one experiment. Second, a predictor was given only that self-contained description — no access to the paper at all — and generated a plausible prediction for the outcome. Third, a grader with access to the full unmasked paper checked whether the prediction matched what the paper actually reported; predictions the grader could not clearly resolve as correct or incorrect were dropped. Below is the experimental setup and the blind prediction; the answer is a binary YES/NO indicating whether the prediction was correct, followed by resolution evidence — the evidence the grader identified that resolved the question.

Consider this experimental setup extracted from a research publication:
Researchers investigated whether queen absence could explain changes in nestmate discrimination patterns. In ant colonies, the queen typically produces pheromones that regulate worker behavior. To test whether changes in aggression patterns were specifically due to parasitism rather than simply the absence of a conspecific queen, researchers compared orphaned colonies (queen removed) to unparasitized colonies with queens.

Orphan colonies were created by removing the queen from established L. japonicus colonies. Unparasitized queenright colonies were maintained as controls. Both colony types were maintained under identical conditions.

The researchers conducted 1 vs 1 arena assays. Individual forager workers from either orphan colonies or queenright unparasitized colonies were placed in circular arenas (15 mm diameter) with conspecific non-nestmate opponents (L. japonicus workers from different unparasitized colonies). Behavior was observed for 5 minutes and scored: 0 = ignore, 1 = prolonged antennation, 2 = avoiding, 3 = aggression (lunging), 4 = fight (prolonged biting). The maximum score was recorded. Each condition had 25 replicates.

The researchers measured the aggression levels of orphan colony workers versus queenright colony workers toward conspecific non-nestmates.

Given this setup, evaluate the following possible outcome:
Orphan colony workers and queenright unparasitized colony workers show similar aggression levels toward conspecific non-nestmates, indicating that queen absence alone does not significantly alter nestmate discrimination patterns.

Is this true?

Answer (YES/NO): YES